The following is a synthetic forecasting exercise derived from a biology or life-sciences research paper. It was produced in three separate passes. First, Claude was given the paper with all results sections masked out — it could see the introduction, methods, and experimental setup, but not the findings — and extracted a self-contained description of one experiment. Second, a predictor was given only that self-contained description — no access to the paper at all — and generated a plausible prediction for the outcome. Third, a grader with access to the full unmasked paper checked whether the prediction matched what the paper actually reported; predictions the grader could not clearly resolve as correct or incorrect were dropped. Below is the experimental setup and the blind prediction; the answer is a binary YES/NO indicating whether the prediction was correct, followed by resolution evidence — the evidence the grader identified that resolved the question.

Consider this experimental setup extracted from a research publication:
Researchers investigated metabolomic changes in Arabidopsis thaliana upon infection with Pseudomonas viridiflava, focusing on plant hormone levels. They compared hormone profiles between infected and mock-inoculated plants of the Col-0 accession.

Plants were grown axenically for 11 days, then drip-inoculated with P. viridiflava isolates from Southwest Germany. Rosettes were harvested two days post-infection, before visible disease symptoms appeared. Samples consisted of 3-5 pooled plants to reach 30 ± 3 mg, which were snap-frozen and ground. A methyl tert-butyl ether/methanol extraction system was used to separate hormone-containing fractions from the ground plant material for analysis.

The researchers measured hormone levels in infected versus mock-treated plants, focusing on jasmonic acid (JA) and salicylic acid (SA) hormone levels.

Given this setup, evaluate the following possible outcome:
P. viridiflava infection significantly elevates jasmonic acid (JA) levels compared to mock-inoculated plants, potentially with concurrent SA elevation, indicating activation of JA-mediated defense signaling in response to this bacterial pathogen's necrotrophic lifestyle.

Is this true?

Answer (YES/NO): YES